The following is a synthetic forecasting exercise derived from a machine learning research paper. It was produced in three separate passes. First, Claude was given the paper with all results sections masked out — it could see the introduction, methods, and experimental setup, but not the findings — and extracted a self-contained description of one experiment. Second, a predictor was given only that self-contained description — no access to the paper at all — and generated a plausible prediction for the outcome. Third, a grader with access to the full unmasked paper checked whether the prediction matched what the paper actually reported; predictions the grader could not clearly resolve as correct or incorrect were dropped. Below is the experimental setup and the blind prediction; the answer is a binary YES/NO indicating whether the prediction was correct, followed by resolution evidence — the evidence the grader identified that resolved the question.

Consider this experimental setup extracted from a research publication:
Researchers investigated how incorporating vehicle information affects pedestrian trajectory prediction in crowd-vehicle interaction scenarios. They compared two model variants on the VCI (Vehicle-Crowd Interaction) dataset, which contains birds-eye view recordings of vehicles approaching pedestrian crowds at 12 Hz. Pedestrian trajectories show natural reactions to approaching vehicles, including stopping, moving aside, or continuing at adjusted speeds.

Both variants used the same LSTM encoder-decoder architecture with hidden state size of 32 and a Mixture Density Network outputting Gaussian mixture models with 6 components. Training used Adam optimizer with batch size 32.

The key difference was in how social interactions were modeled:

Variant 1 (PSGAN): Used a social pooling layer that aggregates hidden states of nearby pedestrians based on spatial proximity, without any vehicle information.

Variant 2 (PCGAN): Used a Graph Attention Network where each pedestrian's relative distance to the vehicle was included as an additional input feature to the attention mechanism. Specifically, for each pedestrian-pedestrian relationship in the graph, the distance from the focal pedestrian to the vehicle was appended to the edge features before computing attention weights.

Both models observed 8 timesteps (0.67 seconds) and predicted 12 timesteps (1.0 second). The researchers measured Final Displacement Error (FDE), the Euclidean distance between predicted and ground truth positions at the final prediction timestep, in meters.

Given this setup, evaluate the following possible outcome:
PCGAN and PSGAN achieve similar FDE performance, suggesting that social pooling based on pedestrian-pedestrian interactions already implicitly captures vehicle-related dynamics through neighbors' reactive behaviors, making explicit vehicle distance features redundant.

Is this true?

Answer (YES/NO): NO